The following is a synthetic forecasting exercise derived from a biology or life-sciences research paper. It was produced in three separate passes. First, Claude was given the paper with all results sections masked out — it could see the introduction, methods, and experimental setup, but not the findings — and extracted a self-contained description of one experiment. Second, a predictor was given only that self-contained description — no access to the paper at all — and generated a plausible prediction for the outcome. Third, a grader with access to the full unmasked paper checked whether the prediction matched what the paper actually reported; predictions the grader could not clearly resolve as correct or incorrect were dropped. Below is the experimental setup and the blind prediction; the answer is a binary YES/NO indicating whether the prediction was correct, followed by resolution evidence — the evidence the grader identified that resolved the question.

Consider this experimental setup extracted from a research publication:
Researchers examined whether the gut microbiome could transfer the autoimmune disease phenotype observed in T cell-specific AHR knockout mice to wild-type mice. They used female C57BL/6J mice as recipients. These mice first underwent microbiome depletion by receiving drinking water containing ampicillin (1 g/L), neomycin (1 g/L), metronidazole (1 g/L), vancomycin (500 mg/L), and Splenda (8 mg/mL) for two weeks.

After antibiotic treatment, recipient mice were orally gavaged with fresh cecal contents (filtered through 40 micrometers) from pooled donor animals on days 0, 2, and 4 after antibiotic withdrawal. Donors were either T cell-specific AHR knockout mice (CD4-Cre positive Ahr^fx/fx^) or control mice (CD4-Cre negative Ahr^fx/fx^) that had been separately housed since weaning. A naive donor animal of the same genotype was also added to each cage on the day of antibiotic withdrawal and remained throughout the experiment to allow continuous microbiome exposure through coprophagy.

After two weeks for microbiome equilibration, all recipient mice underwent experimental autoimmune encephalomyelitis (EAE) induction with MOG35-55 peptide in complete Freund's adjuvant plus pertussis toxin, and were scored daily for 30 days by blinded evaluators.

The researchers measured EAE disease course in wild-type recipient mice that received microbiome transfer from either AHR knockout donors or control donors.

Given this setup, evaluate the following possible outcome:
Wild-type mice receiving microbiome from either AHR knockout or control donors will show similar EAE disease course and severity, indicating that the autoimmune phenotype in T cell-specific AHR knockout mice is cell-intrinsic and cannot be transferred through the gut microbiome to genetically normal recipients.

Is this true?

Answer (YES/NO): NO